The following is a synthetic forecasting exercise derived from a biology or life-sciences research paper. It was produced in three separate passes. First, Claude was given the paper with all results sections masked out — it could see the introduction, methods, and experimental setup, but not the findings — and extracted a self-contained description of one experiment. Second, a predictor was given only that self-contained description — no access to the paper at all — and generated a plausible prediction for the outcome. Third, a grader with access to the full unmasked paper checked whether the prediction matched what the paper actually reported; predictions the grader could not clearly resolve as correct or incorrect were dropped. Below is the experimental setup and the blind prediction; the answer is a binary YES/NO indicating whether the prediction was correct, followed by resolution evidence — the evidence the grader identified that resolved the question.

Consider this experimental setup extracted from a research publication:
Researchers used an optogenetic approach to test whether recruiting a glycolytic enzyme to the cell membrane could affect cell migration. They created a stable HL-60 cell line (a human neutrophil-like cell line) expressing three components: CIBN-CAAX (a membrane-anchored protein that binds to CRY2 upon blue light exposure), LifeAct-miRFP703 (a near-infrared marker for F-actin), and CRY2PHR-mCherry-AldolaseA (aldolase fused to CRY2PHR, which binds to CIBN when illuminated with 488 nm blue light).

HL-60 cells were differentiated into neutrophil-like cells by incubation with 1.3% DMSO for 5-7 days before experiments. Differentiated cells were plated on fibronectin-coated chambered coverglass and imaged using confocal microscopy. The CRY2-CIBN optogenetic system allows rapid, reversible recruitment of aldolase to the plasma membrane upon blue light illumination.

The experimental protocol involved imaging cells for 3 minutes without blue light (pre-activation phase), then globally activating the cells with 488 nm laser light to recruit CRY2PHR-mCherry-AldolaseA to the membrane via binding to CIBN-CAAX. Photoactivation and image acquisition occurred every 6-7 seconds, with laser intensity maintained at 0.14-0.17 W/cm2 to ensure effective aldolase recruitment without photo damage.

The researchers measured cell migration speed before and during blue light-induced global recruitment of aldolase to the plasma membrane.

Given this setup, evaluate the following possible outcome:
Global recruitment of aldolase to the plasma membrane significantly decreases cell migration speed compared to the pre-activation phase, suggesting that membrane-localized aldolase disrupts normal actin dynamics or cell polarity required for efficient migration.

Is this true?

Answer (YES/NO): NO